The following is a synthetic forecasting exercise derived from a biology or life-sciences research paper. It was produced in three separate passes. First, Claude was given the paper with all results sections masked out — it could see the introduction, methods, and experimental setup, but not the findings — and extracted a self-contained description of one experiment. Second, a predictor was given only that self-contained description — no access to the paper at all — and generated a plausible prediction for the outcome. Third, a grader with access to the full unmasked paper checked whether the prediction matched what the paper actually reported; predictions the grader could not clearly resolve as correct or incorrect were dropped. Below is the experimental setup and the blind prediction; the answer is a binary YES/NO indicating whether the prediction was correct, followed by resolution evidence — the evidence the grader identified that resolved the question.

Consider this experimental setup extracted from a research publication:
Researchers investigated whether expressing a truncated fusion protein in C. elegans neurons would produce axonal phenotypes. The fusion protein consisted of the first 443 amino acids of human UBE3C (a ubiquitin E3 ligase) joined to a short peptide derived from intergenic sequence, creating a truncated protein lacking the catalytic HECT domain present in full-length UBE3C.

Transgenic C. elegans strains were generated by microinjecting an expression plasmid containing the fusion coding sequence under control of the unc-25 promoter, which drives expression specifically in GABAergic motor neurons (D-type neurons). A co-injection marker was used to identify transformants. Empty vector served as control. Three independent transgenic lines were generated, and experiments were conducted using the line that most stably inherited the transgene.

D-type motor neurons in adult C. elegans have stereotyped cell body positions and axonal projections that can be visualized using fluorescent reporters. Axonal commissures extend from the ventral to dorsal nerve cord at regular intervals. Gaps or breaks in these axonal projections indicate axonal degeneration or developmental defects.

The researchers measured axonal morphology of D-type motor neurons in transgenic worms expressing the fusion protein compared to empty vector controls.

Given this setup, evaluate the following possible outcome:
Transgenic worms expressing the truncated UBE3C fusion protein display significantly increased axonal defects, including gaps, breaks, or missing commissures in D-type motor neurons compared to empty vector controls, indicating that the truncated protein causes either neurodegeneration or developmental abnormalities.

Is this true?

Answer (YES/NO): NO